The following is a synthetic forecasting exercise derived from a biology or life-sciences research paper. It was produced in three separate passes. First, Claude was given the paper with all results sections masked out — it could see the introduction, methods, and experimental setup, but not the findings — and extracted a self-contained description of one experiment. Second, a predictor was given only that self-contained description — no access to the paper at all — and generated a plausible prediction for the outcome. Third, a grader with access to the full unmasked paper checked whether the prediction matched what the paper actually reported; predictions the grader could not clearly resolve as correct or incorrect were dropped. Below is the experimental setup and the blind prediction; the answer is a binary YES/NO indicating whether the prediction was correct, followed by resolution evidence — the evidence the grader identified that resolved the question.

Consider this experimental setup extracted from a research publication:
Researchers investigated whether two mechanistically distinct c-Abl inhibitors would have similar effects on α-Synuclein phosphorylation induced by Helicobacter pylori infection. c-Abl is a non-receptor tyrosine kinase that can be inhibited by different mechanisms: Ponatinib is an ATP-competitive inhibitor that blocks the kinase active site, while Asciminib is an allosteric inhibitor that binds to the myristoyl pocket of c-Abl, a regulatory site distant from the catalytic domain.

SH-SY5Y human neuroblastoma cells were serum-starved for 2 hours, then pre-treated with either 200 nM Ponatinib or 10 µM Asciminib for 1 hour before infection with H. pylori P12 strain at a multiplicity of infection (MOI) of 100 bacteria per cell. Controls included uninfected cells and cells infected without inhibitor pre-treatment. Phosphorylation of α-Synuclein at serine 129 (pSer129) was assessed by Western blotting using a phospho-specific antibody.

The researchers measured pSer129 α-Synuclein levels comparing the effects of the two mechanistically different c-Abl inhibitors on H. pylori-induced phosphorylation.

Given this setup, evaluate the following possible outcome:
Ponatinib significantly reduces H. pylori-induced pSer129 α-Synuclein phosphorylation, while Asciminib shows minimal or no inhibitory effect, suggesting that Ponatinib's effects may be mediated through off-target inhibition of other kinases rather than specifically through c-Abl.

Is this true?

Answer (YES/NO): NO